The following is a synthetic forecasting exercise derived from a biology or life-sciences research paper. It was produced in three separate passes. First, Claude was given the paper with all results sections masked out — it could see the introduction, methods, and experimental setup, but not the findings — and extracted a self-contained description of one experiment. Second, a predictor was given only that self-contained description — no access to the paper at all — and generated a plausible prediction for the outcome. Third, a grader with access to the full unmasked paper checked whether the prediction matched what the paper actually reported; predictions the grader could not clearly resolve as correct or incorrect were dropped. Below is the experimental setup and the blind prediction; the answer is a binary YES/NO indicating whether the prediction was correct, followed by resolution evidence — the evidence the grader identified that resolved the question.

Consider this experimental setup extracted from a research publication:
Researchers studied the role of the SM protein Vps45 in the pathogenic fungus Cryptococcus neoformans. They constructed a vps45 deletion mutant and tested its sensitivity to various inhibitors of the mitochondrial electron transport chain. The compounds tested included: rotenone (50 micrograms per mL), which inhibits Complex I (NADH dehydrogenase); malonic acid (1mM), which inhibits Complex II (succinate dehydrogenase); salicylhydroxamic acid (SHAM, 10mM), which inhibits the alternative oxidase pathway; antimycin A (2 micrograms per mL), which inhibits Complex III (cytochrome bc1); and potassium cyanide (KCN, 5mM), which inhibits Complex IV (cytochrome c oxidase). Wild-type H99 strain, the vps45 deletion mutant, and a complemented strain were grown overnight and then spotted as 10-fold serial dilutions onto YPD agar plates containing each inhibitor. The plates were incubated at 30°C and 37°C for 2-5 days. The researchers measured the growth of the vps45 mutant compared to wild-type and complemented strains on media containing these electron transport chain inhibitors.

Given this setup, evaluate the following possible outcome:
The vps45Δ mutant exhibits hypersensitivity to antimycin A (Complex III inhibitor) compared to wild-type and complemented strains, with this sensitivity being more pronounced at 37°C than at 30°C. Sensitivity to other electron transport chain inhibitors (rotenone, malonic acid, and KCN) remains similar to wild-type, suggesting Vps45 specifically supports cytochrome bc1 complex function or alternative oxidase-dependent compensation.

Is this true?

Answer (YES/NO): NO